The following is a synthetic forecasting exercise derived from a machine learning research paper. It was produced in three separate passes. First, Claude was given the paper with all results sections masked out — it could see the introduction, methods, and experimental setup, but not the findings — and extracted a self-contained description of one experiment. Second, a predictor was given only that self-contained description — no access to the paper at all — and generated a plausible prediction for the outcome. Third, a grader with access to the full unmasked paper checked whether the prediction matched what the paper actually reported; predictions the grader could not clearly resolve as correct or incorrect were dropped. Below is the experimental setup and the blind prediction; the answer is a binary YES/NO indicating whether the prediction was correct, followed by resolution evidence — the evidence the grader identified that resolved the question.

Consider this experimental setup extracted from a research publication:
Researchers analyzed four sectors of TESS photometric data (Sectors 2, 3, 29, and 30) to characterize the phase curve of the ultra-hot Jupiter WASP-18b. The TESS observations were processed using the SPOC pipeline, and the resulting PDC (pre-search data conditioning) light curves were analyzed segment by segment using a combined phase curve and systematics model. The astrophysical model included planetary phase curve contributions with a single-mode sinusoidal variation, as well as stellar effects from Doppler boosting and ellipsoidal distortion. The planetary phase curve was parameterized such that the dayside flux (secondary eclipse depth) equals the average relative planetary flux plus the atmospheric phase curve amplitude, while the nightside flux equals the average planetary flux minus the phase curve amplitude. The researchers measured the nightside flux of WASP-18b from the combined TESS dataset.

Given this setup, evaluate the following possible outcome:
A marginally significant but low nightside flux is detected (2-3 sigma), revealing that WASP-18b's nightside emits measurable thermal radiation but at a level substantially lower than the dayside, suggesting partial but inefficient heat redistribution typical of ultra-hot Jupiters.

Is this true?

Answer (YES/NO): NO